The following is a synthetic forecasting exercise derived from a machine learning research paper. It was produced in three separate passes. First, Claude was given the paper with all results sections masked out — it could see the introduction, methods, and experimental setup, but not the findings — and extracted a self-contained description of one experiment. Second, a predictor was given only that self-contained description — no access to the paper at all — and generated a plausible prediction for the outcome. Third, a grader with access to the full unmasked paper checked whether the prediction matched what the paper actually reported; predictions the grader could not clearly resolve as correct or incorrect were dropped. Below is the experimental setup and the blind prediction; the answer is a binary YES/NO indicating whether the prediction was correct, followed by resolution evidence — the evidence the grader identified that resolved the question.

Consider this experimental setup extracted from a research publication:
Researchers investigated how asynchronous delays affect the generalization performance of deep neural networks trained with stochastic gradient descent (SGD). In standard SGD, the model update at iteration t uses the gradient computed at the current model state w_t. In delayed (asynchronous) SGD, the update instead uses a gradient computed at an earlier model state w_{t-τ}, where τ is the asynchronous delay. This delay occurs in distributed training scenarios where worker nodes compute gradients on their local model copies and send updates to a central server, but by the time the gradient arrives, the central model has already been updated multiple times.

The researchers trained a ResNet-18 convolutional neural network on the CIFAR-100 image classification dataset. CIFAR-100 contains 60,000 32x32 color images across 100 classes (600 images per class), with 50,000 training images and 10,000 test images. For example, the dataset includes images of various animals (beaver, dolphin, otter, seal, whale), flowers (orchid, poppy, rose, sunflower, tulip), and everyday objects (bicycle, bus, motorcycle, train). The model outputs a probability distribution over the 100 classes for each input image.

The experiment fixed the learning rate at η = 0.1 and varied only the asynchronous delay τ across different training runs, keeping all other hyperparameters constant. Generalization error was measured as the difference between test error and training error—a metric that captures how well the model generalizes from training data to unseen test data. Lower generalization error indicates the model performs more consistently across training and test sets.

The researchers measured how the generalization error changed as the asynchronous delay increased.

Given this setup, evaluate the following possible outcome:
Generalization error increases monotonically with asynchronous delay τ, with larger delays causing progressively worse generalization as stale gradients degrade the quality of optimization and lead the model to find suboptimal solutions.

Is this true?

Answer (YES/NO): NO